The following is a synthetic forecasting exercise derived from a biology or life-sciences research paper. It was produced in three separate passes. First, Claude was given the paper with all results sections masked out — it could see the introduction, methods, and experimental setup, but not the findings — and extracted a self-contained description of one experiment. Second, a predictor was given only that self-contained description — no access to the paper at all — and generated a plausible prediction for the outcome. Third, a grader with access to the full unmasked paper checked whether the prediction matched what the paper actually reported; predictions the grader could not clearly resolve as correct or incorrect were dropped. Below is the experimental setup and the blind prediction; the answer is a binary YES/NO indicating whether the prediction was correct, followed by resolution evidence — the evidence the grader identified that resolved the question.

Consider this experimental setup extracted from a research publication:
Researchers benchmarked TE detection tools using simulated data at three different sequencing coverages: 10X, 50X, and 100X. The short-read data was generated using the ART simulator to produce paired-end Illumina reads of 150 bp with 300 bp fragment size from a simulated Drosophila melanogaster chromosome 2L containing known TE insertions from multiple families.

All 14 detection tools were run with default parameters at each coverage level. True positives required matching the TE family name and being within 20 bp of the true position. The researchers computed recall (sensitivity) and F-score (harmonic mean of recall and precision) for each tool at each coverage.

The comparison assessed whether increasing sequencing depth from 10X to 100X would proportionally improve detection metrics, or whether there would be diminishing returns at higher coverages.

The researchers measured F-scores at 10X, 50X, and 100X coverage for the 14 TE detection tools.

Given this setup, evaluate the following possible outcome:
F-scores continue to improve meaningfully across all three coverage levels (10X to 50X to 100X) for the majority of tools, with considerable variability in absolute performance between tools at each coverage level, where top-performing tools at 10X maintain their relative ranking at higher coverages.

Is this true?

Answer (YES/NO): NO